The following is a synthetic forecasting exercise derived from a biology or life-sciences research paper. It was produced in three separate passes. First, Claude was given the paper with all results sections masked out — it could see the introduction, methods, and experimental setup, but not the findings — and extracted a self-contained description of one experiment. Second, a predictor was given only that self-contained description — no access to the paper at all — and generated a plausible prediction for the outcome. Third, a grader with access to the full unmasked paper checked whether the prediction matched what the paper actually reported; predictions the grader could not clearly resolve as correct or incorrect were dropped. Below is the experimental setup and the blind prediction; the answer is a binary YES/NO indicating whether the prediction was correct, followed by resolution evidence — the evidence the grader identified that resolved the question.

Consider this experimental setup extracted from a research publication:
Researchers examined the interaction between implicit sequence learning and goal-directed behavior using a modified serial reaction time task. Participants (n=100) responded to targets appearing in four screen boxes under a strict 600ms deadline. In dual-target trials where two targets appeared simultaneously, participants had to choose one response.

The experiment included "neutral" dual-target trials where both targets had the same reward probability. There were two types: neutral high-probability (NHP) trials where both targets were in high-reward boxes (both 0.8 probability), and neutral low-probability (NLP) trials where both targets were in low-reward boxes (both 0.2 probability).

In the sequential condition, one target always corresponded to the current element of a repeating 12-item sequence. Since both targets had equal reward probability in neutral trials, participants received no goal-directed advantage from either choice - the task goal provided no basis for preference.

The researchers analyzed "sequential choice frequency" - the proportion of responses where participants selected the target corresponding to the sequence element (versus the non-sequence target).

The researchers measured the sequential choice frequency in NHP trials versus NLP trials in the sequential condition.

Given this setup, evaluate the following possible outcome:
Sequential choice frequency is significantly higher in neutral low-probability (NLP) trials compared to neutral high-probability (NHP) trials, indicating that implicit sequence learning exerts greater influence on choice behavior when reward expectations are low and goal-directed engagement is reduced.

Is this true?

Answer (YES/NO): YES